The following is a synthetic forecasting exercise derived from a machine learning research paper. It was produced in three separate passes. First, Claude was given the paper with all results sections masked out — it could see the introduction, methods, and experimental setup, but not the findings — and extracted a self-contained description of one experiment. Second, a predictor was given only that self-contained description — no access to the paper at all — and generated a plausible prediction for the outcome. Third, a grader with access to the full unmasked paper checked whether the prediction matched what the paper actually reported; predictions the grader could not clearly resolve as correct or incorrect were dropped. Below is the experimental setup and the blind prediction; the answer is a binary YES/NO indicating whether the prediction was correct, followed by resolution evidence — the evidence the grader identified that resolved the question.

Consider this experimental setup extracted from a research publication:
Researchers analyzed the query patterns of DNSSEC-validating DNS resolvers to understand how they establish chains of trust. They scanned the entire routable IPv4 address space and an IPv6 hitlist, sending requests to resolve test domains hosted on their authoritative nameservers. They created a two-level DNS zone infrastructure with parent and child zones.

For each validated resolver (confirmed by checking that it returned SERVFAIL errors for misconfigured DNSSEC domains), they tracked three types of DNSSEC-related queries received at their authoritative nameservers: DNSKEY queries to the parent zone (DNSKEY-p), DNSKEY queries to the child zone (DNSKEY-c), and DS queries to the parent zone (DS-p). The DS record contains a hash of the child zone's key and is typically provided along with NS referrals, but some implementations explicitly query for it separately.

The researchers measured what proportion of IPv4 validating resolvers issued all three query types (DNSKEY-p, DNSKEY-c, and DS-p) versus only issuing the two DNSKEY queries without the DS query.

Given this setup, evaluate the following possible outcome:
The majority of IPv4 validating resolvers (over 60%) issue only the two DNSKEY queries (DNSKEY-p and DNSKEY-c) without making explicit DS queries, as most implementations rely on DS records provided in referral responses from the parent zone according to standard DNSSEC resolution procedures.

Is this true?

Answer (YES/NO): NO